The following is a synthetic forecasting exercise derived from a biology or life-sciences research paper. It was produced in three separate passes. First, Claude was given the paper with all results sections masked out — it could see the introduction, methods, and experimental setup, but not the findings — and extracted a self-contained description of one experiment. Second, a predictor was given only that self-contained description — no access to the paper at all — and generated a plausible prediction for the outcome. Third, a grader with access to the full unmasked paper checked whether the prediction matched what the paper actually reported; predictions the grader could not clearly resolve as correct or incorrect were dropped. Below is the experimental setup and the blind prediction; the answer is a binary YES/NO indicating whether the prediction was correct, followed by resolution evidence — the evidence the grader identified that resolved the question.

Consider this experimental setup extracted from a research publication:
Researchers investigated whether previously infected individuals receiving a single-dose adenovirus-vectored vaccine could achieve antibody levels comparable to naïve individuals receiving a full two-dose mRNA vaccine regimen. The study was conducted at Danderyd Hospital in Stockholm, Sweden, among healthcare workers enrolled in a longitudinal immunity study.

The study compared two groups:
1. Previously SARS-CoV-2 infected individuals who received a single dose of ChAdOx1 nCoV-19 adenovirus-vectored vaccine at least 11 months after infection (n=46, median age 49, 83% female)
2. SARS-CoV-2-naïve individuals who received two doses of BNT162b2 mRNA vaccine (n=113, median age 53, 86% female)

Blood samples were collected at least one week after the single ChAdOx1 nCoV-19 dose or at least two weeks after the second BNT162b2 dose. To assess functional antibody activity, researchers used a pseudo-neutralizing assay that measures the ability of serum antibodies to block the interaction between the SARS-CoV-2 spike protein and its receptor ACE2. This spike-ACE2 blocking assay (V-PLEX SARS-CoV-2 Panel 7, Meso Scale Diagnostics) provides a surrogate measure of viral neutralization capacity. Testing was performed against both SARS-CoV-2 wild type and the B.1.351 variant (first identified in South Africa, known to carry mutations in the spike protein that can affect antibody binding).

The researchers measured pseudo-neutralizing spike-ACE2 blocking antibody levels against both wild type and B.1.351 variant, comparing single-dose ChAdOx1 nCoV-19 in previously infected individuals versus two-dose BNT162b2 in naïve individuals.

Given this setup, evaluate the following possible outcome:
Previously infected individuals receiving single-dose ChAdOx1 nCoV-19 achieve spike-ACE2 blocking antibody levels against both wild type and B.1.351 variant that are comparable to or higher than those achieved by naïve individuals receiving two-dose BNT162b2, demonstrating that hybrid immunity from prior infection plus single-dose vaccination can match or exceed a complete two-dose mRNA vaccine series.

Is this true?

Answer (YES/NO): YES